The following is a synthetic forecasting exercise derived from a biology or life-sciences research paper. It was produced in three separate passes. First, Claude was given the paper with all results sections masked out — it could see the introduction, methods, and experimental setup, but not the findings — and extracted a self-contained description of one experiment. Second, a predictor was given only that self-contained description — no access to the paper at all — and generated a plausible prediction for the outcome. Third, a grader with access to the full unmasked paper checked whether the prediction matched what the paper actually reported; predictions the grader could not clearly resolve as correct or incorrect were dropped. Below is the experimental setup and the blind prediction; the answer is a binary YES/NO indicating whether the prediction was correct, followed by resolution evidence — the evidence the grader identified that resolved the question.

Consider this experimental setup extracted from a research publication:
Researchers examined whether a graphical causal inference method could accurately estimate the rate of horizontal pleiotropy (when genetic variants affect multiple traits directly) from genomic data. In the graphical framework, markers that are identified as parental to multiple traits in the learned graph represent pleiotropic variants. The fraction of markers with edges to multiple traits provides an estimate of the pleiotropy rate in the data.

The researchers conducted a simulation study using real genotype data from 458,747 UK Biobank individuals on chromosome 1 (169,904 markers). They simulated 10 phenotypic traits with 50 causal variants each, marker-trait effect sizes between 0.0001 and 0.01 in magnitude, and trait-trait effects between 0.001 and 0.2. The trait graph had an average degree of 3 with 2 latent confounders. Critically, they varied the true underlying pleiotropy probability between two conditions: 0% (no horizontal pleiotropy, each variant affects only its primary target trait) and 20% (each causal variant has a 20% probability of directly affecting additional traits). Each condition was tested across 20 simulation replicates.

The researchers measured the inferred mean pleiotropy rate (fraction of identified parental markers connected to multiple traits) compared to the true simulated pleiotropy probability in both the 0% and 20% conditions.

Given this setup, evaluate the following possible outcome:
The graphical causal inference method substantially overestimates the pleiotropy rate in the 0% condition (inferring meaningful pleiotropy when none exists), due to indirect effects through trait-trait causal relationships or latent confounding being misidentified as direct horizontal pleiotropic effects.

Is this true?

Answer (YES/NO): NO